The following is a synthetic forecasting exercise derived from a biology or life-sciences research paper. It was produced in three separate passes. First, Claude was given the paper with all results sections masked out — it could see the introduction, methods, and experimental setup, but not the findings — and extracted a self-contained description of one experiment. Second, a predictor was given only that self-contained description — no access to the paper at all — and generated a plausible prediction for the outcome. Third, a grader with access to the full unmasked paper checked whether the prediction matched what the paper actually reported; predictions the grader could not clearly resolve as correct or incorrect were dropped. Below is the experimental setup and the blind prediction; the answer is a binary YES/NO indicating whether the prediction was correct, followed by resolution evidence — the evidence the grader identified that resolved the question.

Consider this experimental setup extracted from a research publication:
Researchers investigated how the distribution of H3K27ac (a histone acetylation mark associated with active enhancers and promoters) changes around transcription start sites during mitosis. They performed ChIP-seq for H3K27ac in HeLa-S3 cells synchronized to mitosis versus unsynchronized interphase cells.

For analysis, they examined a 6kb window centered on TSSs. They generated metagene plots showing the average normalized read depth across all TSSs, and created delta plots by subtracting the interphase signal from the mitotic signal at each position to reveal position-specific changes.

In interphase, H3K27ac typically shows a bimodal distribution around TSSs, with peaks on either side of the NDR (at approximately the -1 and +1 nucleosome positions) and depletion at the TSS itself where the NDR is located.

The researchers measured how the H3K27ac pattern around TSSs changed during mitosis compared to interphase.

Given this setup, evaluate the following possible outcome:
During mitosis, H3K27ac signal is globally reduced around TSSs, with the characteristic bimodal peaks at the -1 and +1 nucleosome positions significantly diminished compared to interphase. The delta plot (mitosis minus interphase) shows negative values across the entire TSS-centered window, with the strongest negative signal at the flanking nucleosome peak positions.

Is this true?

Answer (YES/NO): YES